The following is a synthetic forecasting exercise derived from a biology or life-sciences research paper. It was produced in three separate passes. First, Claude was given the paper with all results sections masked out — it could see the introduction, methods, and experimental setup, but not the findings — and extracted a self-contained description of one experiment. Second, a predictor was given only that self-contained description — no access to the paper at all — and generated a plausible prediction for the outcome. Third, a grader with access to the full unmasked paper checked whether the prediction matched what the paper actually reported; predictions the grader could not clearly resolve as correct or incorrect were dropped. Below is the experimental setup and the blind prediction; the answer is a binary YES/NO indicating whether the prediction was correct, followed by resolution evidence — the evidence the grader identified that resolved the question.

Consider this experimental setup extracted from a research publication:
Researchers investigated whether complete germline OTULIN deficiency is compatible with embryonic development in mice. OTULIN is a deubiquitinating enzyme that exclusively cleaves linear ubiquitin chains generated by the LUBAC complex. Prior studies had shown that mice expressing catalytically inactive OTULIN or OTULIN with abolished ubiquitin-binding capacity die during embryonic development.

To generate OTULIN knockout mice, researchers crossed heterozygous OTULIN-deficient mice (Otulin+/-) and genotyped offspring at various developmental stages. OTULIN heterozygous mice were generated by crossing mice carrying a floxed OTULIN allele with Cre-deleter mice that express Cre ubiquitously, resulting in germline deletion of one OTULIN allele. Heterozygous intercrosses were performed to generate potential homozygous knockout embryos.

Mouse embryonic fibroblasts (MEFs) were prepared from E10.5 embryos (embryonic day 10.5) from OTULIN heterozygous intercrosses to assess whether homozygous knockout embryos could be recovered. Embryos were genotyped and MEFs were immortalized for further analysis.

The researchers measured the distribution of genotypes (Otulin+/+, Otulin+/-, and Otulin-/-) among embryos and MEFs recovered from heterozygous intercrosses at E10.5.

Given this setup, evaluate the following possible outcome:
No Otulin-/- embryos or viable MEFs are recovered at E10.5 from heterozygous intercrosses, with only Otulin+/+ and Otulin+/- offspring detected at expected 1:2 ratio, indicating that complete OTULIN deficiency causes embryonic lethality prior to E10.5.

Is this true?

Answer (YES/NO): NO